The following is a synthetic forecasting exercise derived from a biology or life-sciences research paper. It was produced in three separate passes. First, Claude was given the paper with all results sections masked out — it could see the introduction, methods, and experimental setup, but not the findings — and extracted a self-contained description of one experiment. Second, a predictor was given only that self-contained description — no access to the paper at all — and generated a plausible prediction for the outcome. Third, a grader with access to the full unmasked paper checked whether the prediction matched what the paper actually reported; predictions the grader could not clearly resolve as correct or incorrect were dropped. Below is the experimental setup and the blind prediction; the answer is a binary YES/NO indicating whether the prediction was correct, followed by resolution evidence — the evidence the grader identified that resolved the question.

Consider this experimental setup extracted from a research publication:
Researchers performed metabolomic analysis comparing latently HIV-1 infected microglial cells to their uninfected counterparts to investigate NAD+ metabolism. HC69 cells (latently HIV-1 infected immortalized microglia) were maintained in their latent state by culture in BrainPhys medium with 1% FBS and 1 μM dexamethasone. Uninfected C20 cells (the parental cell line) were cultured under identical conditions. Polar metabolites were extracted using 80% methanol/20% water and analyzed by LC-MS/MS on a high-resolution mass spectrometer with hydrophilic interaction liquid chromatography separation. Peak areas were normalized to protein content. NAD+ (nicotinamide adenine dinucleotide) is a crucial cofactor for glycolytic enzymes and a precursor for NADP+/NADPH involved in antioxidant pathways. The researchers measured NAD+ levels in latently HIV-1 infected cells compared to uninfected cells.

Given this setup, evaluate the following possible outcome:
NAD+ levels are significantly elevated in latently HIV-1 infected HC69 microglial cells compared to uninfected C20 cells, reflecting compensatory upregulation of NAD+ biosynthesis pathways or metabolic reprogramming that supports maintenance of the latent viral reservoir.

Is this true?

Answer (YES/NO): NO